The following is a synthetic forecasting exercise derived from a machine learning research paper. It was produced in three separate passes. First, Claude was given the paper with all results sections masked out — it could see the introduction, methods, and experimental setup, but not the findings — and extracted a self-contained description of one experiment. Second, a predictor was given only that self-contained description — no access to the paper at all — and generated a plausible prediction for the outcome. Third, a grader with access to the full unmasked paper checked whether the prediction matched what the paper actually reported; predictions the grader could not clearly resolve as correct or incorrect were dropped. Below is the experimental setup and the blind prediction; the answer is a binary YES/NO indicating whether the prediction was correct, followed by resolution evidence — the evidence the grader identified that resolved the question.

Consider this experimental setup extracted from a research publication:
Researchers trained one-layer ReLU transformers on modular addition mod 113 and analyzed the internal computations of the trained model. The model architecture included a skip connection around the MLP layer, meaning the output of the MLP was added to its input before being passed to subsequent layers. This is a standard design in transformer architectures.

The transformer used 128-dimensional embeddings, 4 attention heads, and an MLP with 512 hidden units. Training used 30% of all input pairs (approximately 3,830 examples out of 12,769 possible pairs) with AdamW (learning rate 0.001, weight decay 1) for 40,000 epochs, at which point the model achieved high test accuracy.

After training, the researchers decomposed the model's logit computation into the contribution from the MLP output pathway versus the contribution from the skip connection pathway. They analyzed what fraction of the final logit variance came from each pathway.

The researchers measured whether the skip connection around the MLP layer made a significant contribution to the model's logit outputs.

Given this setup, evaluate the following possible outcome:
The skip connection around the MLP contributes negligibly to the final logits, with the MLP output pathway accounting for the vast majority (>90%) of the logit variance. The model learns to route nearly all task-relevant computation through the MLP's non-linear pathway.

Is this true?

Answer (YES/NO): YES